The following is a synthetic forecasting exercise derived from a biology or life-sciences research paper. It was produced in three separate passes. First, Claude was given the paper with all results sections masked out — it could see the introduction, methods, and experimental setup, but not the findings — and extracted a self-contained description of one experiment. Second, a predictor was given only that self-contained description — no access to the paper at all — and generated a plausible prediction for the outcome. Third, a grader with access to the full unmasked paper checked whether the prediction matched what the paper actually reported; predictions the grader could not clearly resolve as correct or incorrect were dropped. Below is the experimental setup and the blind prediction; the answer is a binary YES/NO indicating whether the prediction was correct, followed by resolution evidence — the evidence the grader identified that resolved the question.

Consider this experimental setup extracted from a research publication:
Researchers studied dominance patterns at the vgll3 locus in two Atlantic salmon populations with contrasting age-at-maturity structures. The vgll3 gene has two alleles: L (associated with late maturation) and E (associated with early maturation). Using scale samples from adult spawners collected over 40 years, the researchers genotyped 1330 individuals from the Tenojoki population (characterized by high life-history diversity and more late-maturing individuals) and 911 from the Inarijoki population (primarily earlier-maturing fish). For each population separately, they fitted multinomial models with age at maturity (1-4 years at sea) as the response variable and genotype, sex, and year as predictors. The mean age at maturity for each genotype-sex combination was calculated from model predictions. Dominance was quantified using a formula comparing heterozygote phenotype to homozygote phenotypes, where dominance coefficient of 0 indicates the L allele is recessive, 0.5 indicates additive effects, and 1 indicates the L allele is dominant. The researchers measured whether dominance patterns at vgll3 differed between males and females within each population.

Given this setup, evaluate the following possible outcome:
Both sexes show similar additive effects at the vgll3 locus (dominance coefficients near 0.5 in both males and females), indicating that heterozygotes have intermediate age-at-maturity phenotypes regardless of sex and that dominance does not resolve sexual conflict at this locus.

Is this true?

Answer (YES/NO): NO